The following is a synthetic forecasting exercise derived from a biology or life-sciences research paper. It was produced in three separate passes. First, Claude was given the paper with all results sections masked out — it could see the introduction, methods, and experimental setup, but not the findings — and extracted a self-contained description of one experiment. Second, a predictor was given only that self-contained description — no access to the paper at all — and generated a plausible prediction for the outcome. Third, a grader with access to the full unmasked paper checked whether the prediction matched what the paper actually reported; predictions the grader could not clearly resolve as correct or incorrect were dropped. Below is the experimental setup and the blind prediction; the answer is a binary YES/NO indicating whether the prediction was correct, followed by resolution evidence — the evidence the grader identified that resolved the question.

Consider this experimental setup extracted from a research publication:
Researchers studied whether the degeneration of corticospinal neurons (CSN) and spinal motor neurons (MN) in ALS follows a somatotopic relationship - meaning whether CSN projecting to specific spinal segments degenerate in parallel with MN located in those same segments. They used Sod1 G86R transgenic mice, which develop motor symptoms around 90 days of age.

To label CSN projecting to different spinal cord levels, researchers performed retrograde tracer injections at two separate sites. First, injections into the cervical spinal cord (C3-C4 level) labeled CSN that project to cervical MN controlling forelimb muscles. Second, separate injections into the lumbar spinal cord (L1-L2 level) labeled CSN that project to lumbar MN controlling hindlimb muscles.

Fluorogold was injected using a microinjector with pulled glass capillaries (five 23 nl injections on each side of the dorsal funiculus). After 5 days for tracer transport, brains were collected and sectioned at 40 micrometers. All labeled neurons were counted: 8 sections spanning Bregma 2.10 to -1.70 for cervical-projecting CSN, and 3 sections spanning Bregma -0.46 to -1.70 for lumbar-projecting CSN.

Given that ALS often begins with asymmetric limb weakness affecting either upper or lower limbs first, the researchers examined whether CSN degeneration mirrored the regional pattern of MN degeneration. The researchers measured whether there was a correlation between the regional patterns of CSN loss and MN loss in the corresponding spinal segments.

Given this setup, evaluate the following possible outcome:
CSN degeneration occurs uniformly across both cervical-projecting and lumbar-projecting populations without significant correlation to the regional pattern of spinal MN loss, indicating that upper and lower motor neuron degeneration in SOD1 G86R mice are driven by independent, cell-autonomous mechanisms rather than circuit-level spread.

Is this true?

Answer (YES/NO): NO